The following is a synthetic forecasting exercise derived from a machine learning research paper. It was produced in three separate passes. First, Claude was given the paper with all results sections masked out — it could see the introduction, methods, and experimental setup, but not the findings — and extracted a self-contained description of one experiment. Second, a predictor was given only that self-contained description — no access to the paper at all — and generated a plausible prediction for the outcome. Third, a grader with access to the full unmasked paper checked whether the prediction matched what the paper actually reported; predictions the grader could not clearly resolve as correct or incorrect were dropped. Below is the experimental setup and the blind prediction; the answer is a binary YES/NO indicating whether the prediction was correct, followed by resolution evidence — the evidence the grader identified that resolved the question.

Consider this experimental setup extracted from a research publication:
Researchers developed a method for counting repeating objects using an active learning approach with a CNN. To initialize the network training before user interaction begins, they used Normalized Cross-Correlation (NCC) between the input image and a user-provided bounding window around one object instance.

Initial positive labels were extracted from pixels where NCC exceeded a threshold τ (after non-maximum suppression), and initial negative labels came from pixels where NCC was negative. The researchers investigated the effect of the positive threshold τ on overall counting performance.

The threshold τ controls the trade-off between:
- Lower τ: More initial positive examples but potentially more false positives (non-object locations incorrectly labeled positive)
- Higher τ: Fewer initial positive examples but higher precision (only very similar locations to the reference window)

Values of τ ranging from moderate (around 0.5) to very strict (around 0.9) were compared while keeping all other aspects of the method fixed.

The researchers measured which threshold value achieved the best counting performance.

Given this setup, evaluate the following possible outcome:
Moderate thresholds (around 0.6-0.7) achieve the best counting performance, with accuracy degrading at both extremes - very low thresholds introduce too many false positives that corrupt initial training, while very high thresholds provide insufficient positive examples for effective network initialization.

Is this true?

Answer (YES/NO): NO